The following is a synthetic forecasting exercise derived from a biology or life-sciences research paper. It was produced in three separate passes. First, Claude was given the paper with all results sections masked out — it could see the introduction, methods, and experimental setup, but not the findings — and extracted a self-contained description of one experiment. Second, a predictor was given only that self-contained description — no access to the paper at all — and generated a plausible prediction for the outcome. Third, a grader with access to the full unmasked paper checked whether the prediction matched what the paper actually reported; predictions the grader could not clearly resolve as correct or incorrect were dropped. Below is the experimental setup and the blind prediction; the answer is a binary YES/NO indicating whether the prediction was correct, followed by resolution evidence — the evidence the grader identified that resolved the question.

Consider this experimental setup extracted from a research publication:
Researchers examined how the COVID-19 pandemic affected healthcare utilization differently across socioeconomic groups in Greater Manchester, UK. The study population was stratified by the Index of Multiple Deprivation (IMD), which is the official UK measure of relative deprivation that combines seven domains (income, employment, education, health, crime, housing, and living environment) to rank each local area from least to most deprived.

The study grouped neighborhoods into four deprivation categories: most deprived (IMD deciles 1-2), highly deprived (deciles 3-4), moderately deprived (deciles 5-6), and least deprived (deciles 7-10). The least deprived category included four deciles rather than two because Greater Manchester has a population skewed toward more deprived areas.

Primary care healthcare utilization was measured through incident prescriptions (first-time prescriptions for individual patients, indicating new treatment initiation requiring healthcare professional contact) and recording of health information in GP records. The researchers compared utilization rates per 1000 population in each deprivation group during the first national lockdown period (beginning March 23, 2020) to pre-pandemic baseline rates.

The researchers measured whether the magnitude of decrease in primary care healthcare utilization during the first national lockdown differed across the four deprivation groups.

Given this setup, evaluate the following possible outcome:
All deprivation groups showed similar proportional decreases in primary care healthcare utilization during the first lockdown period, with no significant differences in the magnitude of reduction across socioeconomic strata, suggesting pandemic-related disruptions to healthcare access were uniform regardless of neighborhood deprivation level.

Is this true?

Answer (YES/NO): YES